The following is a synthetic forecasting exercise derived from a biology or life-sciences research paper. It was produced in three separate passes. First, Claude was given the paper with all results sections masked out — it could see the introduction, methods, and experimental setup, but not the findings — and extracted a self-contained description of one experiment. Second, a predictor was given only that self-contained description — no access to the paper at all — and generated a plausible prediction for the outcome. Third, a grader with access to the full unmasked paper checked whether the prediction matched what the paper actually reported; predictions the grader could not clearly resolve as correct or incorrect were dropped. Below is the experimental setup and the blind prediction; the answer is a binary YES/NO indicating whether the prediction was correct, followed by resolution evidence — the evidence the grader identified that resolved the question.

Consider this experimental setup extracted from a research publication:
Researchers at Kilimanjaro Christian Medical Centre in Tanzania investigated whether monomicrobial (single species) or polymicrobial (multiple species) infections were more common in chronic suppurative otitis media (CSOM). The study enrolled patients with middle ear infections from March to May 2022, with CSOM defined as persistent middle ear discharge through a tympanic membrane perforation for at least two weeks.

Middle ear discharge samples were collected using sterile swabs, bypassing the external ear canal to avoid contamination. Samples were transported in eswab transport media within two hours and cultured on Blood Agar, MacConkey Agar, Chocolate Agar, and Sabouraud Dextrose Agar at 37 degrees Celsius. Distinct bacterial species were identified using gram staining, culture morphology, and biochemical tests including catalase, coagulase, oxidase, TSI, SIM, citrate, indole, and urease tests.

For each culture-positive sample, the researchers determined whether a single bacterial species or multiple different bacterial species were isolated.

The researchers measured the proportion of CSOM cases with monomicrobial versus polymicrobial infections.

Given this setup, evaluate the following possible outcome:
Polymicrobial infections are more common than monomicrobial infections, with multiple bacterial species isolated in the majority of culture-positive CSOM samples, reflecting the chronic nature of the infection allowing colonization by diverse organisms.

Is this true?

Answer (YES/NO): NO